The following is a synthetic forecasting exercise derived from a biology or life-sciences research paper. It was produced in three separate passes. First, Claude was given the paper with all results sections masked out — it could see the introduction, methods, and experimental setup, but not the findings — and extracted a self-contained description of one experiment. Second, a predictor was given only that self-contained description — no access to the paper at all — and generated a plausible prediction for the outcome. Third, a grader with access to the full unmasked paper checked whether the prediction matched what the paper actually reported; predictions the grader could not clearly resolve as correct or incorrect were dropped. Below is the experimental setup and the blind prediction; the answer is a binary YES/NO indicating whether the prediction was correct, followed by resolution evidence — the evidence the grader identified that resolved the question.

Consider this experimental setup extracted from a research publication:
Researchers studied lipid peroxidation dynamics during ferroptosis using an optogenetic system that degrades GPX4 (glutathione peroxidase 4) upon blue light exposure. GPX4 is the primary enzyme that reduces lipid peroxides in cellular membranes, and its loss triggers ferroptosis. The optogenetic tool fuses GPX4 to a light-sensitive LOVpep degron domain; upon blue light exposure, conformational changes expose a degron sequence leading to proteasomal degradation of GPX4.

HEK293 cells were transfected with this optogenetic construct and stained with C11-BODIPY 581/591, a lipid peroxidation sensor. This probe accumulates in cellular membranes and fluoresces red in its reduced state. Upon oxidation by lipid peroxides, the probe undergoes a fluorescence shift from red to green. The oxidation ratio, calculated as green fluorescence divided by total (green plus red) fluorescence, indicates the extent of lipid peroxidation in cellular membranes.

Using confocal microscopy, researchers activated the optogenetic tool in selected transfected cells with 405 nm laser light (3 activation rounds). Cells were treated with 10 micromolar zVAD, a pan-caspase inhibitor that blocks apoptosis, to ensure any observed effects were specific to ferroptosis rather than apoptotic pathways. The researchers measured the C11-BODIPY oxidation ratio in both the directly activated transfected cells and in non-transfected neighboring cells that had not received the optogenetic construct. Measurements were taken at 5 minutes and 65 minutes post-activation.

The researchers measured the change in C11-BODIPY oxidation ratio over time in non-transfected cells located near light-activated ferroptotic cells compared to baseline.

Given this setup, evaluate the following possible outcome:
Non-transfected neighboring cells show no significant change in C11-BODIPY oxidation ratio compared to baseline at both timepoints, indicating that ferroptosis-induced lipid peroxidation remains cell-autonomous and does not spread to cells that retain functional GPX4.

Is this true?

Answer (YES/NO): NO